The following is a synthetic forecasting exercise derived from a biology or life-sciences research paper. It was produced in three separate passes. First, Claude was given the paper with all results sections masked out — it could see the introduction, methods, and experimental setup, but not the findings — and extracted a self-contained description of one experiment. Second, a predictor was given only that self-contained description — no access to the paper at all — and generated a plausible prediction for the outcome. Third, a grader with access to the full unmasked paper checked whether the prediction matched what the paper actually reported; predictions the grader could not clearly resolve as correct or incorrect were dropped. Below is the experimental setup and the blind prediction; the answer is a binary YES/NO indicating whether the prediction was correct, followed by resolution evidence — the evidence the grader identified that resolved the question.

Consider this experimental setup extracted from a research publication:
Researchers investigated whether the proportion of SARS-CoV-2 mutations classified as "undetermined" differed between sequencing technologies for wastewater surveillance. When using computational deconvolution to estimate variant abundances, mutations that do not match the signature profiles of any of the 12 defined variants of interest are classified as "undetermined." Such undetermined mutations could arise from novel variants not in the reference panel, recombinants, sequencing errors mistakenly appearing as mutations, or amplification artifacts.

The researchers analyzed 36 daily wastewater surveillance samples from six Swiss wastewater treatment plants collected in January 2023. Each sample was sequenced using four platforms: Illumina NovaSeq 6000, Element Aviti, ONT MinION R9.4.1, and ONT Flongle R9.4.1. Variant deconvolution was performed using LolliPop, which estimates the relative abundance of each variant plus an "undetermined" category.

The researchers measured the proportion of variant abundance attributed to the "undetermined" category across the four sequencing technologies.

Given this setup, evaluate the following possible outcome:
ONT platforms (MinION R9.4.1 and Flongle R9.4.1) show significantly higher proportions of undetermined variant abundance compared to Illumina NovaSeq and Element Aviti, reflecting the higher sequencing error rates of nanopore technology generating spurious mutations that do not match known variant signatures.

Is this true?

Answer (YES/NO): YES